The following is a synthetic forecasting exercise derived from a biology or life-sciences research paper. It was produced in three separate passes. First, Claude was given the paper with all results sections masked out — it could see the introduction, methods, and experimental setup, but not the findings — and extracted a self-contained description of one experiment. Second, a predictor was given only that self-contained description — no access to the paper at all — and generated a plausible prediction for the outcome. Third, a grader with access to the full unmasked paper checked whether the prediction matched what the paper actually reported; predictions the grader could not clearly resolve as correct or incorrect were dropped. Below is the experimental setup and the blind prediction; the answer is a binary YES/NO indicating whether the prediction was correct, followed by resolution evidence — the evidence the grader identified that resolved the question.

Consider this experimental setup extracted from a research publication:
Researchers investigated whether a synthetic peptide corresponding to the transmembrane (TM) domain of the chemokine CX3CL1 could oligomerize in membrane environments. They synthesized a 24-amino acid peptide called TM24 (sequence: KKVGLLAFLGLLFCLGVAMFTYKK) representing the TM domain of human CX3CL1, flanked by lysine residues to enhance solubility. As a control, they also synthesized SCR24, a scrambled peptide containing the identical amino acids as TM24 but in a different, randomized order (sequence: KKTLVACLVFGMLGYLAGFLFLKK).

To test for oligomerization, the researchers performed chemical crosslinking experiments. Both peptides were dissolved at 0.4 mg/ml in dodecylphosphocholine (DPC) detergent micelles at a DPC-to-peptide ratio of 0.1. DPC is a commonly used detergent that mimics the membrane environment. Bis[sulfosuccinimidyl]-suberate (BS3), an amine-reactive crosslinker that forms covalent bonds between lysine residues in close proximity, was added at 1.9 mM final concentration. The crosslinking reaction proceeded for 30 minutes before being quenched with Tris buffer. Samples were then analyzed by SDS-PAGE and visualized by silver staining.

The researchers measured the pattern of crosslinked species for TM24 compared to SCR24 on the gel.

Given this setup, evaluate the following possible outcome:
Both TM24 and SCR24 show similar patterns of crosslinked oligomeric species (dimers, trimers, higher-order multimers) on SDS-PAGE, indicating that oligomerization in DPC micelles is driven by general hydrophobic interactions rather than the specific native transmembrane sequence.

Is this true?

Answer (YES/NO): NO